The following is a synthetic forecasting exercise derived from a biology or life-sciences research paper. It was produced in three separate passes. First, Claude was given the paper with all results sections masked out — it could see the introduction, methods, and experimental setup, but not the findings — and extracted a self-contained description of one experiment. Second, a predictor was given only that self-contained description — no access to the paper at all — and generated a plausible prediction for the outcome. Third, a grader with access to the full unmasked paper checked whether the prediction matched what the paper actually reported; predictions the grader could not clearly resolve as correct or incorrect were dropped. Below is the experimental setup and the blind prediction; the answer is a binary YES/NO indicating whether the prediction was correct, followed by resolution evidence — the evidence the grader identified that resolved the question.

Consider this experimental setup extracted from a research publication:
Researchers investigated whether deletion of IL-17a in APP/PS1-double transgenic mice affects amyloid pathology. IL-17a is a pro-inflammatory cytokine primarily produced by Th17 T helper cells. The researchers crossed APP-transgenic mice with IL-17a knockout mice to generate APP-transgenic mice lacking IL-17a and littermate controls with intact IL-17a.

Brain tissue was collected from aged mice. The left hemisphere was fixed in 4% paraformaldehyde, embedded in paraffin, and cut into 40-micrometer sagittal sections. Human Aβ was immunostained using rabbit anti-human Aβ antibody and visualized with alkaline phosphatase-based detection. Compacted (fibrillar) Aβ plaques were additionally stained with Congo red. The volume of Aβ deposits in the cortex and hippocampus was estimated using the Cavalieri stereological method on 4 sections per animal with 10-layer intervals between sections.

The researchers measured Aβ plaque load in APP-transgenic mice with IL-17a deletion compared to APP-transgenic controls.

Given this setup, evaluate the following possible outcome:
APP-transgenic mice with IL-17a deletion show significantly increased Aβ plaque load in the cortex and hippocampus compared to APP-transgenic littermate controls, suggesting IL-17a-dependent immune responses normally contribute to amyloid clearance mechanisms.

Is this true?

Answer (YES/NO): NO